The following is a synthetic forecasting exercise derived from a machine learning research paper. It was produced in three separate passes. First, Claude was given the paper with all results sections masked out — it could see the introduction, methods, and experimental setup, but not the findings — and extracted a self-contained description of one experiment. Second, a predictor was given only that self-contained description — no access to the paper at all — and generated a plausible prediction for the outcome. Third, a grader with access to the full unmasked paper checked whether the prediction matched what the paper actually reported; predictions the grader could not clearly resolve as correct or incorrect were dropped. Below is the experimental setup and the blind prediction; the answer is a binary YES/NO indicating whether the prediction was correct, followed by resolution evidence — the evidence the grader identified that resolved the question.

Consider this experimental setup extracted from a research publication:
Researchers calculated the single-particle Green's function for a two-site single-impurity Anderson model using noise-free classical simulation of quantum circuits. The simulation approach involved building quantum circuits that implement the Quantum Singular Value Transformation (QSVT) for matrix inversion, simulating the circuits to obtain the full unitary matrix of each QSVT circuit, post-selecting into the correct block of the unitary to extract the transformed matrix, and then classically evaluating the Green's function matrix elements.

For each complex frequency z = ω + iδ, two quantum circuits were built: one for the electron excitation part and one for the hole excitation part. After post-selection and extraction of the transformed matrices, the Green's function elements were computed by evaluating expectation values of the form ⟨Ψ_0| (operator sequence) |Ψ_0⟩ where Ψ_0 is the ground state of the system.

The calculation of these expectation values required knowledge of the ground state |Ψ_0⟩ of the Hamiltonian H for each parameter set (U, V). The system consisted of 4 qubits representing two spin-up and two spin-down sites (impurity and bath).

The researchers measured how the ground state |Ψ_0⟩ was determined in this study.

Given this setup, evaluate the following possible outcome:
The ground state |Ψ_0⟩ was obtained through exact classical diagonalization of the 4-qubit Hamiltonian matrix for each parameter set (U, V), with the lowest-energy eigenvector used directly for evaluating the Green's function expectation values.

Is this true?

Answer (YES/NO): YES